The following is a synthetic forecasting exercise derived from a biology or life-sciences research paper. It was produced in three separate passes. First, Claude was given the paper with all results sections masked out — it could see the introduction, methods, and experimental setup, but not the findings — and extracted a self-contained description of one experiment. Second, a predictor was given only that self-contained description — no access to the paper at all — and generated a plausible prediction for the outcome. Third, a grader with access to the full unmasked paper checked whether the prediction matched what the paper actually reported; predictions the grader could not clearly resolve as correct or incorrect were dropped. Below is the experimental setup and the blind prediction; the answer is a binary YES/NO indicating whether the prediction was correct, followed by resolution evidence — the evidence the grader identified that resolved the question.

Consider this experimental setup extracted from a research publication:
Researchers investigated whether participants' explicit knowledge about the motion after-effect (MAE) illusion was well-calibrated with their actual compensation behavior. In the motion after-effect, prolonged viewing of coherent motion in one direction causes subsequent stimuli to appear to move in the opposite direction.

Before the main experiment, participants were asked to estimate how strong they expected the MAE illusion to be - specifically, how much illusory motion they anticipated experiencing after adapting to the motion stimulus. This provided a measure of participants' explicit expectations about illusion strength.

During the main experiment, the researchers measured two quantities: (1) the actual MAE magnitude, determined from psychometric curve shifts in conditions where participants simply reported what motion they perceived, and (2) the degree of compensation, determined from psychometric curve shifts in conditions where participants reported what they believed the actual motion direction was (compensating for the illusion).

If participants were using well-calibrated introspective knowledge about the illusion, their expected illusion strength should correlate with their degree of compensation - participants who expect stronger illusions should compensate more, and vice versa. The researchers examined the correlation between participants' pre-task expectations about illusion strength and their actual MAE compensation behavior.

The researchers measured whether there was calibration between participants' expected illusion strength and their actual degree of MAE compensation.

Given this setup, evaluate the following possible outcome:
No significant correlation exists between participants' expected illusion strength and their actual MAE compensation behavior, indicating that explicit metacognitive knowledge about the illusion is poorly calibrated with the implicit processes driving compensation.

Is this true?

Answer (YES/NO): YES